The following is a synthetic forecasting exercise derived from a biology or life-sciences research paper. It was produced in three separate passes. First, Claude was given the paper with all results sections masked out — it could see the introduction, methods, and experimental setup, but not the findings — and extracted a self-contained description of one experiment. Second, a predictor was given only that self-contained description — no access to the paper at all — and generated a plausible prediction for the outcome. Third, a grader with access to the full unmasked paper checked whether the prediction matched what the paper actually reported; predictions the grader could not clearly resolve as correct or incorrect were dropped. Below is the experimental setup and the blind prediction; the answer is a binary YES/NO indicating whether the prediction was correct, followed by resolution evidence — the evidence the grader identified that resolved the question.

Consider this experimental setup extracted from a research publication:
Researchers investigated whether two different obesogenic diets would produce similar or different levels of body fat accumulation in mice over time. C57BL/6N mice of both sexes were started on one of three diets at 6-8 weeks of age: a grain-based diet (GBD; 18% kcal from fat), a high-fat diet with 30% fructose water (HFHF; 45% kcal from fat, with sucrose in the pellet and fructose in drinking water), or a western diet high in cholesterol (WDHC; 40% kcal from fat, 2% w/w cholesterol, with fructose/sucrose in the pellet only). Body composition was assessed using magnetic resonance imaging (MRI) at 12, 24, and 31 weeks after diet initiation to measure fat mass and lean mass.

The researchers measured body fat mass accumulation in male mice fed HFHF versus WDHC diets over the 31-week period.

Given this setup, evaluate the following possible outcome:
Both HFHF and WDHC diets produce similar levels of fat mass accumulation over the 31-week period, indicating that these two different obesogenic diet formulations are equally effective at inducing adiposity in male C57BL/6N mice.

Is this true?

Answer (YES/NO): YES